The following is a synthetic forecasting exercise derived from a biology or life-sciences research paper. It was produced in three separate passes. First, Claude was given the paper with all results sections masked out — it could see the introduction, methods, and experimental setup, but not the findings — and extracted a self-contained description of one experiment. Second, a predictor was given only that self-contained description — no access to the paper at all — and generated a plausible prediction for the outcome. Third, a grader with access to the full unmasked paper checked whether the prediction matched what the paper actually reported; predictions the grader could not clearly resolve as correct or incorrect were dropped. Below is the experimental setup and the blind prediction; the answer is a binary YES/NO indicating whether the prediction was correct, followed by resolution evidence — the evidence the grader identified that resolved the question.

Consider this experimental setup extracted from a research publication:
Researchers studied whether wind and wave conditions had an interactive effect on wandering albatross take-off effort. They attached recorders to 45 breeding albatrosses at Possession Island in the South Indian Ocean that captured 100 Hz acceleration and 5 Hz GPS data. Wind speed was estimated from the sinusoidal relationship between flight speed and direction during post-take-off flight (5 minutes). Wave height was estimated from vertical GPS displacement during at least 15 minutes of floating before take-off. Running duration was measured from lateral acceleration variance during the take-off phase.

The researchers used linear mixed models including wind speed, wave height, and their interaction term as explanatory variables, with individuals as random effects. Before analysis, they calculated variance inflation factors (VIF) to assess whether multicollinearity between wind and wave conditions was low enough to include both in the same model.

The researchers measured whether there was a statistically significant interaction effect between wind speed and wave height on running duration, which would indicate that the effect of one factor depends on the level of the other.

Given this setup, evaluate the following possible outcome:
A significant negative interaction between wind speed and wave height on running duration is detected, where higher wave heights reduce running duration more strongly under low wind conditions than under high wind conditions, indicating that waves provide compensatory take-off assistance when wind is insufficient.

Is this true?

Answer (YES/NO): YES